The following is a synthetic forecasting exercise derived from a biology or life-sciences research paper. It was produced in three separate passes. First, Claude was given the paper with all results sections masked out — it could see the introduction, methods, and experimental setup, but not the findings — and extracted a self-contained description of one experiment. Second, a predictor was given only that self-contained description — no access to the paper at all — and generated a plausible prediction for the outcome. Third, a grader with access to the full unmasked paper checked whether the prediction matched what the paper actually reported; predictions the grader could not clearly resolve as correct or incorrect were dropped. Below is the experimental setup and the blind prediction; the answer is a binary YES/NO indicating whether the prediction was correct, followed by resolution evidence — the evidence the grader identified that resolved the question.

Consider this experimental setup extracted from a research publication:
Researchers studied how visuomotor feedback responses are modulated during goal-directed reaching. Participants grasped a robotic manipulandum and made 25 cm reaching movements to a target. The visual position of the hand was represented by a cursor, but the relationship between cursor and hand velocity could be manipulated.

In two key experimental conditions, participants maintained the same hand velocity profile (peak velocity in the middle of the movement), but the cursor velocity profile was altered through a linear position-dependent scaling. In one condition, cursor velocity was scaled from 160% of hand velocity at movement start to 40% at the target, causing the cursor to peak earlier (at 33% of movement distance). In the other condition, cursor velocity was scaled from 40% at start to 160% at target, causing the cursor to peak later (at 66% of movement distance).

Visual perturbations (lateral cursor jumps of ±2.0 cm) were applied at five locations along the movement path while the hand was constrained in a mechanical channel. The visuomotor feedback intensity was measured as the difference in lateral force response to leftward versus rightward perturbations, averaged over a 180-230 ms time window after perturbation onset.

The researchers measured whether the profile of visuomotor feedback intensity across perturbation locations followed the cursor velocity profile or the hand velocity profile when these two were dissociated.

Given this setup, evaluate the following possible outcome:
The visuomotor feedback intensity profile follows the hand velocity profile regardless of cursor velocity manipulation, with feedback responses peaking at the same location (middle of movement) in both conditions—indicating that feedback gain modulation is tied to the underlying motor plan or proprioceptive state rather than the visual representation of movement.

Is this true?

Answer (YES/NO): YES